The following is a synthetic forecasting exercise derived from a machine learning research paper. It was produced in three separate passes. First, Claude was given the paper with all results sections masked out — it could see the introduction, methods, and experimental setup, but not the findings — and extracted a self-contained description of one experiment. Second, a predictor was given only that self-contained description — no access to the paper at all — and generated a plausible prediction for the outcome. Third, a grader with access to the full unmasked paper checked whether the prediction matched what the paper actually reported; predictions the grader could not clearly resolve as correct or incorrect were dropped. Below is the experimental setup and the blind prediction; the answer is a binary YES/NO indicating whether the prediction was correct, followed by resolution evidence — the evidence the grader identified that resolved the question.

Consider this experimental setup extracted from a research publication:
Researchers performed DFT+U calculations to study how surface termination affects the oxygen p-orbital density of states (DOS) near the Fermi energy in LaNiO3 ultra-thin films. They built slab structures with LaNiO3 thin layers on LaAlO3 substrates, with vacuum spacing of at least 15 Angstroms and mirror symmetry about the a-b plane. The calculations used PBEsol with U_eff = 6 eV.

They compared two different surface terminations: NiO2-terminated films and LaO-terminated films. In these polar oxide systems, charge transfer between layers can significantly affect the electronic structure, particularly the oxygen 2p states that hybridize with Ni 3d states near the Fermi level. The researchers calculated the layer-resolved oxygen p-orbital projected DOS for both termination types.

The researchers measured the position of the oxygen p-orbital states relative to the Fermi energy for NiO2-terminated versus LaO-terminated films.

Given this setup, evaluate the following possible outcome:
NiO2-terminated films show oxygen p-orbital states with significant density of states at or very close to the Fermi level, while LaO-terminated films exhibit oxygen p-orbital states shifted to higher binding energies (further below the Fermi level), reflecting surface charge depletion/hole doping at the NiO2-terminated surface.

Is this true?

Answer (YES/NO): YES